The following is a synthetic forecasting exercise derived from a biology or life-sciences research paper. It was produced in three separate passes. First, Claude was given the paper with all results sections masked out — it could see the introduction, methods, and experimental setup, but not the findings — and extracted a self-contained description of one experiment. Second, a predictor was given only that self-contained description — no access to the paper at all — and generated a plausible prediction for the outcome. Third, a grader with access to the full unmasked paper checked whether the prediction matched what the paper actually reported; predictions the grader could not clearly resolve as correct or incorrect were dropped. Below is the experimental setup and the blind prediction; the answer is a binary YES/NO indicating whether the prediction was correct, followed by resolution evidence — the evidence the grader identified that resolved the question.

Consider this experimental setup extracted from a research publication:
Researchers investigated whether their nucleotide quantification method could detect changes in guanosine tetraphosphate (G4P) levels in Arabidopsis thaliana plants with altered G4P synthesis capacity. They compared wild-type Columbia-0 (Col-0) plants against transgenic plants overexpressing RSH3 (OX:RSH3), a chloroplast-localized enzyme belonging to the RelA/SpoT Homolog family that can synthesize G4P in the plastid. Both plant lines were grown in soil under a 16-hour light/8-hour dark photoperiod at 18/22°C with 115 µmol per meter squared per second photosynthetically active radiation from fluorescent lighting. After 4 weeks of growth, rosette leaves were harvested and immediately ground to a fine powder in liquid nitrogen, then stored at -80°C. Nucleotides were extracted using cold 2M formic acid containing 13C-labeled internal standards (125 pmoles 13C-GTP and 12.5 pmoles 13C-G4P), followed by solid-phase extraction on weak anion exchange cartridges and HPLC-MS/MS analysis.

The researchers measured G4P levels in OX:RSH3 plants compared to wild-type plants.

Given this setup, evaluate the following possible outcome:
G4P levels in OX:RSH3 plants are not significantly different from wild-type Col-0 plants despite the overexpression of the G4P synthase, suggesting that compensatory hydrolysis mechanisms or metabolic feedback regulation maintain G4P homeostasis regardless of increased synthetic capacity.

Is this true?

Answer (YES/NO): NO